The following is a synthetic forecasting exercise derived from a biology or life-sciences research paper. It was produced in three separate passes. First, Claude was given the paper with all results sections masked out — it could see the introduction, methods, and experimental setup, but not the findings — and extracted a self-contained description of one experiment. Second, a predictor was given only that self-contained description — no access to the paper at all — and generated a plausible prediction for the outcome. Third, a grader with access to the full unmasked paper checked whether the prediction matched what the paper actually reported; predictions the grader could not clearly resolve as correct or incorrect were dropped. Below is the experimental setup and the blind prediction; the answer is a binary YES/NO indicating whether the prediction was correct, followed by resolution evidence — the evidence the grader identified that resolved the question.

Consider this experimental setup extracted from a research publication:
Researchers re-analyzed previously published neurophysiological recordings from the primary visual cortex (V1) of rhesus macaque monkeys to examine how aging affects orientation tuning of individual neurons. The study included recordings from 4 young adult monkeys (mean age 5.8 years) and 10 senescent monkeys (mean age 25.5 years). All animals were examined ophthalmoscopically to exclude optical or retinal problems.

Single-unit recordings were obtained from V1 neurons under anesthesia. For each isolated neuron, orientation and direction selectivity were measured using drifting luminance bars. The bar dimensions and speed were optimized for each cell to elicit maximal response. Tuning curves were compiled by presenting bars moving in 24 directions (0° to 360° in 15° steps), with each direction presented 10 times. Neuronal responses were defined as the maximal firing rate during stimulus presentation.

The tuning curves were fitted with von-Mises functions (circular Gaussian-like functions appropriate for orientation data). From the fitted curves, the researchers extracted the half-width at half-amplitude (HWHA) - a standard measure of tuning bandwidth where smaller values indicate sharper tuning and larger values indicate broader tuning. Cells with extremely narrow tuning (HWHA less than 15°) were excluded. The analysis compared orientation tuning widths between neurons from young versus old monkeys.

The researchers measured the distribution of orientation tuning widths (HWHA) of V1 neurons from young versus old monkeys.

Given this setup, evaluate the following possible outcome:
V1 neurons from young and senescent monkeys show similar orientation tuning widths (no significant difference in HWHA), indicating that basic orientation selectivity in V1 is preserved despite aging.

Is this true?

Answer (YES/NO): YES